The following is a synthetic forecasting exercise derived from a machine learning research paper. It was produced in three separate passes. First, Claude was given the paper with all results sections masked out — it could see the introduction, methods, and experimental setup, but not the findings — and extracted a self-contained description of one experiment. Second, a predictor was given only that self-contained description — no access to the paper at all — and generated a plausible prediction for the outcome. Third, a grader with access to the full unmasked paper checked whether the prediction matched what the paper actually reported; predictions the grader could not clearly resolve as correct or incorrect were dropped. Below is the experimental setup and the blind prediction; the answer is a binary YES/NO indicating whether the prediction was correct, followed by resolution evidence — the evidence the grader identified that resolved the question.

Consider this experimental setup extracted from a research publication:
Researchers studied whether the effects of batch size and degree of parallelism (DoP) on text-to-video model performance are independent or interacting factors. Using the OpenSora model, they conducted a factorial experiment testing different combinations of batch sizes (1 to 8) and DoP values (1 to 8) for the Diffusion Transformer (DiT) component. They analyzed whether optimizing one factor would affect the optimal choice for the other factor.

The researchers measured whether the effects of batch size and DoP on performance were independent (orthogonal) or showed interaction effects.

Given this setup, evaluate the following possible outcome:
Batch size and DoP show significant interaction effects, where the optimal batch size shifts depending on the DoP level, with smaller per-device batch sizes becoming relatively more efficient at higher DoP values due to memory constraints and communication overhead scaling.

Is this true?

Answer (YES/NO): NO